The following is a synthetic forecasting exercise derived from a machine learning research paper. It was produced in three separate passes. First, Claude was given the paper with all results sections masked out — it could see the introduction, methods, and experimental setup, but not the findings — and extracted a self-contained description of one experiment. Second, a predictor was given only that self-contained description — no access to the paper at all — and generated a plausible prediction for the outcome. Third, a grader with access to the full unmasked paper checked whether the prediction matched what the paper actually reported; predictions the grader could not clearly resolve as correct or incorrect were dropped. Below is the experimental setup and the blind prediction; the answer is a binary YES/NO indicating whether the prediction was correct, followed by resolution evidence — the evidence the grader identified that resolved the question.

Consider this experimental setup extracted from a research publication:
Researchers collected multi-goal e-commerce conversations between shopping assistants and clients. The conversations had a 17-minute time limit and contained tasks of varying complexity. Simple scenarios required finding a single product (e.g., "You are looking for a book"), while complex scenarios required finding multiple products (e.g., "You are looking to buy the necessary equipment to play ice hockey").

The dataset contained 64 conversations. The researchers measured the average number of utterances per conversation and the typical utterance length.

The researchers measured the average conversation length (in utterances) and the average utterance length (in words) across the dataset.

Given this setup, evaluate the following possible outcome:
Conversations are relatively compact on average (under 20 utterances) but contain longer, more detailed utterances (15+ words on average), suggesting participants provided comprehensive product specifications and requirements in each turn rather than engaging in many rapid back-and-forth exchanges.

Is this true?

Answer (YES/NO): NO